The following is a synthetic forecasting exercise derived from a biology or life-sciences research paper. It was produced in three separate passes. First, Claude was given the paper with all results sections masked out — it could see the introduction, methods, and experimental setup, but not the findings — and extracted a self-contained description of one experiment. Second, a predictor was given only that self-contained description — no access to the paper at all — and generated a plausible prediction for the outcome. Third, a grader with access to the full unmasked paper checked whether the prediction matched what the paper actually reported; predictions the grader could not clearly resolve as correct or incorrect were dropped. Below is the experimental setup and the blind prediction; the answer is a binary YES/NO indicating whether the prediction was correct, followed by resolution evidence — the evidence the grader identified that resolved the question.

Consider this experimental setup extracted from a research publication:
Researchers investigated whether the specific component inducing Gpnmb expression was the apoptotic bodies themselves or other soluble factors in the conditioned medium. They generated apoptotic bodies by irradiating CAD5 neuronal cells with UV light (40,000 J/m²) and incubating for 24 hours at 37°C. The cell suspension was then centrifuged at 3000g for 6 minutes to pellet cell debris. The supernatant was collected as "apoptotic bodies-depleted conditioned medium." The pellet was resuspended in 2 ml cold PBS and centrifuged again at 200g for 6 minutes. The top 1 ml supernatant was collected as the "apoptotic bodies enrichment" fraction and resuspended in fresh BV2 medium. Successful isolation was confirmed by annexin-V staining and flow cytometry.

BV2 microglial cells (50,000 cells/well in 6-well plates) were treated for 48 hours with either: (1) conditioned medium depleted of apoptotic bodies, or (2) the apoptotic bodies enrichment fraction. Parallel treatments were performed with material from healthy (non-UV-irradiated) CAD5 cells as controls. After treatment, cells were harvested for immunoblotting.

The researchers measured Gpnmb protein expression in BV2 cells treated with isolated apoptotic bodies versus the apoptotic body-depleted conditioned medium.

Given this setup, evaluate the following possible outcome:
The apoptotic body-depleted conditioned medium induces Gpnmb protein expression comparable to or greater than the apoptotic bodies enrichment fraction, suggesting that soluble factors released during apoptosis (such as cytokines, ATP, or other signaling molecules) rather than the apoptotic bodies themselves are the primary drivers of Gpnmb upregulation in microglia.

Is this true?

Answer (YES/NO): YES